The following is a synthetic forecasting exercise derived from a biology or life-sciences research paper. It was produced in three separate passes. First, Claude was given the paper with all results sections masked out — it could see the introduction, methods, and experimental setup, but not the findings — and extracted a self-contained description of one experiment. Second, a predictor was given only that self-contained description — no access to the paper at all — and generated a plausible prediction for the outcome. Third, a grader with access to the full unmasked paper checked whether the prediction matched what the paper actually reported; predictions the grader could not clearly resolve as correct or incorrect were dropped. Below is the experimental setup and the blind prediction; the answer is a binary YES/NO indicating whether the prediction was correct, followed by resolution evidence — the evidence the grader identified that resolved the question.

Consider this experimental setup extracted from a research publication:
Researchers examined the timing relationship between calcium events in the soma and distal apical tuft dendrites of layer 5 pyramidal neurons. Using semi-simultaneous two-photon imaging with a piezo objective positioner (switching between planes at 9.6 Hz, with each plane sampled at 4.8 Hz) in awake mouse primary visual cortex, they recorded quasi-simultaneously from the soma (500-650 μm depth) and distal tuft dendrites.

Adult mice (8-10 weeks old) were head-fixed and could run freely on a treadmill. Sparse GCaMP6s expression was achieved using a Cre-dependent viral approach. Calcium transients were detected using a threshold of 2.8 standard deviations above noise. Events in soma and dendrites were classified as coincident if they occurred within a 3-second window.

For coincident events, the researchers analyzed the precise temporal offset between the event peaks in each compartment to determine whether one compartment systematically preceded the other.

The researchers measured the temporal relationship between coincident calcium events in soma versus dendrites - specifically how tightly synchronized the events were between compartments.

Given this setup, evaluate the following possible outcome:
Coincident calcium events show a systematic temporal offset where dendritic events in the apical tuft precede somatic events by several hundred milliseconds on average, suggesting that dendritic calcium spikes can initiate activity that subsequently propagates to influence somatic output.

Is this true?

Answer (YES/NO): NO